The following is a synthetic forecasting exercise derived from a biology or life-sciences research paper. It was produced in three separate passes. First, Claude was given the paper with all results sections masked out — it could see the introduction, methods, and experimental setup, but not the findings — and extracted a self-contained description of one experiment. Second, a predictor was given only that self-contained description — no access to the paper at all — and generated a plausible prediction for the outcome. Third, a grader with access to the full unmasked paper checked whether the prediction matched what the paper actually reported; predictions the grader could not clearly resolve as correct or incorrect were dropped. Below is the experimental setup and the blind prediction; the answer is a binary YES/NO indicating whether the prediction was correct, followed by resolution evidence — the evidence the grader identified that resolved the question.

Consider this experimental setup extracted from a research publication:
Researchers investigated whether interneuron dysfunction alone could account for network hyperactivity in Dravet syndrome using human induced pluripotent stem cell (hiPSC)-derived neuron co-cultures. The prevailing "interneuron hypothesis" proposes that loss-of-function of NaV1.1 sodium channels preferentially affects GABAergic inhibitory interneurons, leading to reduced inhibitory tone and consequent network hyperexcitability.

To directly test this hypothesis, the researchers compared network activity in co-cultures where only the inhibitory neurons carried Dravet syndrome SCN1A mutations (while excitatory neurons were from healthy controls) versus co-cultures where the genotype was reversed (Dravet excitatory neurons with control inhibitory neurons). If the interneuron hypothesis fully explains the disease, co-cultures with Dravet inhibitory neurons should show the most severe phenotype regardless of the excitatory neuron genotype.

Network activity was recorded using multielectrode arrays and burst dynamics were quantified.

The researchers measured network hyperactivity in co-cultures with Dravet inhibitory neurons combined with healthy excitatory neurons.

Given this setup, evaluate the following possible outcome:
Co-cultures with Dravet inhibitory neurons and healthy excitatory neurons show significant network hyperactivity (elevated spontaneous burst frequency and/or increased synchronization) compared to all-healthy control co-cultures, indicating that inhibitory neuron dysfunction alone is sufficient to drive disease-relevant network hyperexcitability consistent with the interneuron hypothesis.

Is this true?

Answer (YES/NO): NO